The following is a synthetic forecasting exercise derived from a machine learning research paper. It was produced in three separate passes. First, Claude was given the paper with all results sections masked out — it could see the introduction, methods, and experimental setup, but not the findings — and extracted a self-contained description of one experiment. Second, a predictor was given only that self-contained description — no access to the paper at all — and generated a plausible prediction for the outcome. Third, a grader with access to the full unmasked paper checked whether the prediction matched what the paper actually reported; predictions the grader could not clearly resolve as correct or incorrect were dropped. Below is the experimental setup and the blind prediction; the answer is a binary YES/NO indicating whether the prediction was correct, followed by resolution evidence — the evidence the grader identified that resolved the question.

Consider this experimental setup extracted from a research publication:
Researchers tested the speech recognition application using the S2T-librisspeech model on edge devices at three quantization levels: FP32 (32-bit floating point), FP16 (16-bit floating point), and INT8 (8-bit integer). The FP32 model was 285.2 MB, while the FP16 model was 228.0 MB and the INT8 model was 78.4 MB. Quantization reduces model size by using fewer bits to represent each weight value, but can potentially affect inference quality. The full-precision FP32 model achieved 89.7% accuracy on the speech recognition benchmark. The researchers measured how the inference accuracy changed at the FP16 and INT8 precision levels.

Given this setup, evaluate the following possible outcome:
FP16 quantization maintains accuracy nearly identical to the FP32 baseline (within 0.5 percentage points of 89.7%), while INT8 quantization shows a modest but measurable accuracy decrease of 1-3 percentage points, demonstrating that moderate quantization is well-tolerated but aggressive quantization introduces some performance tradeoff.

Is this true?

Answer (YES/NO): NO